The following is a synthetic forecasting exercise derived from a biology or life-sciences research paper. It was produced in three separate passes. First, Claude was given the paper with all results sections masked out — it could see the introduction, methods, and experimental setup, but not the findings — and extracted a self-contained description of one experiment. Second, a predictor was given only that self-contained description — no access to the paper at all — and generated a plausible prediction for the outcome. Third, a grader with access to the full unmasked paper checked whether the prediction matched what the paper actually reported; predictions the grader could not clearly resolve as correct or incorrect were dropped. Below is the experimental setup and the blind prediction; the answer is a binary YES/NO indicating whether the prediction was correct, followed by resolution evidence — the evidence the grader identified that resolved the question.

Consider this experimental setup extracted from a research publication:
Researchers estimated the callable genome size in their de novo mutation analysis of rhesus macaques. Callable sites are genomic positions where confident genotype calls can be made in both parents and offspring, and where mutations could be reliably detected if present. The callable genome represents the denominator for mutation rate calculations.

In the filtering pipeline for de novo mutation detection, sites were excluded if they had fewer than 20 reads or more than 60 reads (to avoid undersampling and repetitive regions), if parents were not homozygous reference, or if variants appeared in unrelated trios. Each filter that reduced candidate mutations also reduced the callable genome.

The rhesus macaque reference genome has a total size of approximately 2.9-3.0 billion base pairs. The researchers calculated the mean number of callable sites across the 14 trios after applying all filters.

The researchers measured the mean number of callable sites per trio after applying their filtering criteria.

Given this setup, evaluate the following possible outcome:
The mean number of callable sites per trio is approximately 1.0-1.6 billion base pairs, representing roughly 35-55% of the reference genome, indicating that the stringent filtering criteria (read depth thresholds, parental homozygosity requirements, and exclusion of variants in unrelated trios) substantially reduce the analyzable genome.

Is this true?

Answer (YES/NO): NO